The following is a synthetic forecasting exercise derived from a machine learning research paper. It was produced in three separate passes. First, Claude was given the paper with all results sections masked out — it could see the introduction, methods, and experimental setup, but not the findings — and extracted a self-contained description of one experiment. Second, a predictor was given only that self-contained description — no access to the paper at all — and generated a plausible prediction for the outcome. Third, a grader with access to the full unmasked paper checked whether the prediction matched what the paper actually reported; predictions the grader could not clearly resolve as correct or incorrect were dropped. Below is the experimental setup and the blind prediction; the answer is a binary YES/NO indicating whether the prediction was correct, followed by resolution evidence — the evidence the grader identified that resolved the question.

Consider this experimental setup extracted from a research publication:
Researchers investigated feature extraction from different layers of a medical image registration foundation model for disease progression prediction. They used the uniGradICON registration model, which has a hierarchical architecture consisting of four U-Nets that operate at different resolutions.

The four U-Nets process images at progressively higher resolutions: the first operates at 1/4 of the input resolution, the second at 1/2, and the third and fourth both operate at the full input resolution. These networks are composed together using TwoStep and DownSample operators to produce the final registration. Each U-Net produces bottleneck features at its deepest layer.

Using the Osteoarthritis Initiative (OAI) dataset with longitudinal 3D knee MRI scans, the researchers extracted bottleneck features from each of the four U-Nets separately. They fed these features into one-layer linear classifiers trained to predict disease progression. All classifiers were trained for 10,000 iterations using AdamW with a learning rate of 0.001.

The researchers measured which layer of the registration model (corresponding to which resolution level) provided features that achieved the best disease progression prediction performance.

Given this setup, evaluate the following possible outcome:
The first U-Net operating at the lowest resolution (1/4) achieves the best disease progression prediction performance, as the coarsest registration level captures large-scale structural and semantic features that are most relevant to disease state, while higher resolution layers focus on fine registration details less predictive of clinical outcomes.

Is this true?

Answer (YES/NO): NO